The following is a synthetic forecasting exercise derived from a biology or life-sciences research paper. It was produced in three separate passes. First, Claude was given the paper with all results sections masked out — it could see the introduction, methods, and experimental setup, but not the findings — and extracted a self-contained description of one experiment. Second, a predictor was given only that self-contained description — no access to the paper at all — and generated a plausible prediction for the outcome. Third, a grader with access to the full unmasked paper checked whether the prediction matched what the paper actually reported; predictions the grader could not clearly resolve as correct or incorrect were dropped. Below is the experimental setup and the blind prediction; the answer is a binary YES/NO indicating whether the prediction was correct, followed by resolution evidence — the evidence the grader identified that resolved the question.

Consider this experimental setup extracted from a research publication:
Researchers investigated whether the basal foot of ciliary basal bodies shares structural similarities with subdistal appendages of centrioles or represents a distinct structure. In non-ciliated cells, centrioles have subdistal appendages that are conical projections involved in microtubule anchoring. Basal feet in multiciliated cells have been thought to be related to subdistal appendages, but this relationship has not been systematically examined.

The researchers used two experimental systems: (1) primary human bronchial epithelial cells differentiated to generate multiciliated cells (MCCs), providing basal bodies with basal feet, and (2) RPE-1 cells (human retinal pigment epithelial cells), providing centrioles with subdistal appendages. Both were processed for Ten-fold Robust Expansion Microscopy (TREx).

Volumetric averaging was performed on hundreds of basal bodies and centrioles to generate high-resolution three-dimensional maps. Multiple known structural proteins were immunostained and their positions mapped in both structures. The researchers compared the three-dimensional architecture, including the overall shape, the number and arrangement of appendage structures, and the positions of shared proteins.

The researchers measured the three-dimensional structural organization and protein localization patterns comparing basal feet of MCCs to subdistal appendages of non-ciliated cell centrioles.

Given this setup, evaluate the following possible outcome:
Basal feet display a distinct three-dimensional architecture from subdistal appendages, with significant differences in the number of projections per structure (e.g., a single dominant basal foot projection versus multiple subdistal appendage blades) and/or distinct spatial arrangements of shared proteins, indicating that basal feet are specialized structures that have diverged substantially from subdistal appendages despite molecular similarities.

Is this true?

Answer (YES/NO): YES